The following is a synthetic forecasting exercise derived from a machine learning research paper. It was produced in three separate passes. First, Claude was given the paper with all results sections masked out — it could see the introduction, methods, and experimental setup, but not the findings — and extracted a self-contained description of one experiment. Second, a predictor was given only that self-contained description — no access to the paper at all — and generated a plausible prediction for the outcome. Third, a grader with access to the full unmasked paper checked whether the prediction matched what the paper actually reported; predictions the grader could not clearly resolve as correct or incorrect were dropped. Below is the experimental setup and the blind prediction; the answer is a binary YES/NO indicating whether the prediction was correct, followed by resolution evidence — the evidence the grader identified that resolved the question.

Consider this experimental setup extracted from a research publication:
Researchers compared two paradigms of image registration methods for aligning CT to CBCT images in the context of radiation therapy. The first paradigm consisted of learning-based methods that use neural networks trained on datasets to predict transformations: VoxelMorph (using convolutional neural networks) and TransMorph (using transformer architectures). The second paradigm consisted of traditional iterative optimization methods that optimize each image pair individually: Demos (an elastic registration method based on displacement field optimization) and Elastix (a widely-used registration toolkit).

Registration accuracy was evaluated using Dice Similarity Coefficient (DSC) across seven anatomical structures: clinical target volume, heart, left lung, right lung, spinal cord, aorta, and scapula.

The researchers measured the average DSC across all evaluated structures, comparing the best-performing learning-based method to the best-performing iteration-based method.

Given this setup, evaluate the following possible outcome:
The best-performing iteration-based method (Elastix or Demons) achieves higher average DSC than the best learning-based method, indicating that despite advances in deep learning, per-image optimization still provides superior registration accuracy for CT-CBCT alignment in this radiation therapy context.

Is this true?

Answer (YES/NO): YES